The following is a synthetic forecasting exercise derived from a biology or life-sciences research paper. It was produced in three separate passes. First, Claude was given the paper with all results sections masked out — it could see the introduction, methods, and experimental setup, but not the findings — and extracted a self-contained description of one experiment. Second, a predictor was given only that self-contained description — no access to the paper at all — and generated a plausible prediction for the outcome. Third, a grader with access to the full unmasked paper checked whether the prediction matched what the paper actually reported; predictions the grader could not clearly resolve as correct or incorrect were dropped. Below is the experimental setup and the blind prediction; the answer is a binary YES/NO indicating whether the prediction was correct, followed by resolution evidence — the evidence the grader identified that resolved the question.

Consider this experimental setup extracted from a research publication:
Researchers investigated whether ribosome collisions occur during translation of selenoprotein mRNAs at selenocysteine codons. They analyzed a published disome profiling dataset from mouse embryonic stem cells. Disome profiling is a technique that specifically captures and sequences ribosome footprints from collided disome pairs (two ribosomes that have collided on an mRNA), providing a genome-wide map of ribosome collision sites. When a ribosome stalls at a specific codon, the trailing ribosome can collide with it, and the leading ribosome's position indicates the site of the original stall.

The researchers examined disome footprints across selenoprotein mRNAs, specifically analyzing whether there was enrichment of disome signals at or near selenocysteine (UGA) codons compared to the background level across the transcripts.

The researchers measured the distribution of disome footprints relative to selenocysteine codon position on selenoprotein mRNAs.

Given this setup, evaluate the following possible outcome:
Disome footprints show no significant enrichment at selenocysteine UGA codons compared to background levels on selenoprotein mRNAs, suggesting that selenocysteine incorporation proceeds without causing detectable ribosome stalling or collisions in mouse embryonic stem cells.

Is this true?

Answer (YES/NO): NO